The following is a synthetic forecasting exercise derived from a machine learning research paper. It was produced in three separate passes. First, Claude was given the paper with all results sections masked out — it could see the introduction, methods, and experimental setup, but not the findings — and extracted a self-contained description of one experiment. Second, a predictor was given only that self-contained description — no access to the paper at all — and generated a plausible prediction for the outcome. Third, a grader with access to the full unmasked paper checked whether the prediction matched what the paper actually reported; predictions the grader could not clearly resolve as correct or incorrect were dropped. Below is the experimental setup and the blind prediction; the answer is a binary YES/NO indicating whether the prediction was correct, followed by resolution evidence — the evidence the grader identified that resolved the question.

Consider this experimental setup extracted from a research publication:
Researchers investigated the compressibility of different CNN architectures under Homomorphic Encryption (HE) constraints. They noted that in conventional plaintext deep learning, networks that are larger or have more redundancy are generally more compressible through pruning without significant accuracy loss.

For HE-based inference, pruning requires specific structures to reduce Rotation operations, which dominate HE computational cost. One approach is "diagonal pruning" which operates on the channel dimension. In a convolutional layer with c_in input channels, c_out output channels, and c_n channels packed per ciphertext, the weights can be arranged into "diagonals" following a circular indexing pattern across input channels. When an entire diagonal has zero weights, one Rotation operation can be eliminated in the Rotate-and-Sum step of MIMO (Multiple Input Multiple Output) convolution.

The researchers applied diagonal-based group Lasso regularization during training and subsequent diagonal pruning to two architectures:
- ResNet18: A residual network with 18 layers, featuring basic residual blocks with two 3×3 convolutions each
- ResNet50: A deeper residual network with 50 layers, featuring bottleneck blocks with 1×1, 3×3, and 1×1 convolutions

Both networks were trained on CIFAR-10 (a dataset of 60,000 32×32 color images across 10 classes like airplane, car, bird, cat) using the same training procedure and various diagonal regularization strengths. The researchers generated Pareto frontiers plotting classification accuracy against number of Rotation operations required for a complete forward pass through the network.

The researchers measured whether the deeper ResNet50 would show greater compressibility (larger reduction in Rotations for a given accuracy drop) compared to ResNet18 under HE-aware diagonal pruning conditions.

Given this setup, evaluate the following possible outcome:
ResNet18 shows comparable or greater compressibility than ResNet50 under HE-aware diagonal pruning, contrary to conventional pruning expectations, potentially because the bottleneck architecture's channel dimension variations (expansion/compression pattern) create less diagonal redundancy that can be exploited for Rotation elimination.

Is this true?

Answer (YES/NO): NO